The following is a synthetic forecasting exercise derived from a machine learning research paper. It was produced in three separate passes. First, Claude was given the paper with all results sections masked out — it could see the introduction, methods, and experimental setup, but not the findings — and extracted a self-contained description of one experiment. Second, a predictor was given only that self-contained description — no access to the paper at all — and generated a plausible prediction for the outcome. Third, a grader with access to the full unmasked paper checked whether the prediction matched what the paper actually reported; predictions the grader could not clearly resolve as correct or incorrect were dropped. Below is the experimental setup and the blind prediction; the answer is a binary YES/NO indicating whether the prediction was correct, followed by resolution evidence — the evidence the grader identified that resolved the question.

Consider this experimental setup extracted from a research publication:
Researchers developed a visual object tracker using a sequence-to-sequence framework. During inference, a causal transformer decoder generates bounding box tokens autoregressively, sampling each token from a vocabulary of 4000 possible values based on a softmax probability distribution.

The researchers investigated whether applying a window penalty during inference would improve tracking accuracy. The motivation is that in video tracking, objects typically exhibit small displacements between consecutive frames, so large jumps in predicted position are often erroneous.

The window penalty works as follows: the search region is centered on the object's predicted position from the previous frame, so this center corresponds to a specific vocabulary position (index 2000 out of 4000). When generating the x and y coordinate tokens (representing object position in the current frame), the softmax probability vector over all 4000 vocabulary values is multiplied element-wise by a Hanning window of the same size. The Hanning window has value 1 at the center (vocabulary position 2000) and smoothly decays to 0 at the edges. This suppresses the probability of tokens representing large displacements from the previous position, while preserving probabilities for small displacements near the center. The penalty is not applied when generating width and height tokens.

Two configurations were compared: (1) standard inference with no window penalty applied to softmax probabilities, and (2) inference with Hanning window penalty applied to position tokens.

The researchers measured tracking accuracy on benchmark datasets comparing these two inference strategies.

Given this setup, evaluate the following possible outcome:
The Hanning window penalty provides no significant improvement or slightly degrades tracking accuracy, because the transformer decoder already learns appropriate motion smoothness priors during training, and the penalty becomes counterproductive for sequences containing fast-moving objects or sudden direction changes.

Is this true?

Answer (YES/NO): NO